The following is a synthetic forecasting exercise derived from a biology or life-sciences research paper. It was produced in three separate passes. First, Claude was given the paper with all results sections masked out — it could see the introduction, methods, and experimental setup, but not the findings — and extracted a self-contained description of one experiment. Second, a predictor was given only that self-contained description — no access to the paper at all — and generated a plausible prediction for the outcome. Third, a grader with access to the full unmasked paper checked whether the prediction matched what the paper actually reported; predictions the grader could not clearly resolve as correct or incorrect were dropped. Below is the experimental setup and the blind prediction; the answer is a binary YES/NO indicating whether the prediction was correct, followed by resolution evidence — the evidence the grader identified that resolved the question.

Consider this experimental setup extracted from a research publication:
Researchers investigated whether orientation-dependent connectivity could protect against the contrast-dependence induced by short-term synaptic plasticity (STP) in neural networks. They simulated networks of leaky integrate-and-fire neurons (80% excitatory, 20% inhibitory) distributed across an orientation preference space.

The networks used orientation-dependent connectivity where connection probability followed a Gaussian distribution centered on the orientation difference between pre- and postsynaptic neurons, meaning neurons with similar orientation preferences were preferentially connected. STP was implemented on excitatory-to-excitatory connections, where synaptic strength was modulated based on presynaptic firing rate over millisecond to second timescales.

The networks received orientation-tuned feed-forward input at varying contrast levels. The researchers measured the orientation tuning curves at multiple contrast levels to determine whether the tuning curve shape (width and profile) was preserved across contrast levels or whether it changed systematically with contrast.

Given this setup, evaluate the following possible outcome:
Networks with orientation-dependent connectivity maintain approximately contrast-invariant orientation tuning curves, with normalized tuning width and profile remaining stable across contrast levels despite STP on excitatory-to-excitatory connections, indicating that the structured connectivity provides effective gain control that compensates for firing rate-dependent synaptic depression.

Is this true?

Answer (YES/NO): NO